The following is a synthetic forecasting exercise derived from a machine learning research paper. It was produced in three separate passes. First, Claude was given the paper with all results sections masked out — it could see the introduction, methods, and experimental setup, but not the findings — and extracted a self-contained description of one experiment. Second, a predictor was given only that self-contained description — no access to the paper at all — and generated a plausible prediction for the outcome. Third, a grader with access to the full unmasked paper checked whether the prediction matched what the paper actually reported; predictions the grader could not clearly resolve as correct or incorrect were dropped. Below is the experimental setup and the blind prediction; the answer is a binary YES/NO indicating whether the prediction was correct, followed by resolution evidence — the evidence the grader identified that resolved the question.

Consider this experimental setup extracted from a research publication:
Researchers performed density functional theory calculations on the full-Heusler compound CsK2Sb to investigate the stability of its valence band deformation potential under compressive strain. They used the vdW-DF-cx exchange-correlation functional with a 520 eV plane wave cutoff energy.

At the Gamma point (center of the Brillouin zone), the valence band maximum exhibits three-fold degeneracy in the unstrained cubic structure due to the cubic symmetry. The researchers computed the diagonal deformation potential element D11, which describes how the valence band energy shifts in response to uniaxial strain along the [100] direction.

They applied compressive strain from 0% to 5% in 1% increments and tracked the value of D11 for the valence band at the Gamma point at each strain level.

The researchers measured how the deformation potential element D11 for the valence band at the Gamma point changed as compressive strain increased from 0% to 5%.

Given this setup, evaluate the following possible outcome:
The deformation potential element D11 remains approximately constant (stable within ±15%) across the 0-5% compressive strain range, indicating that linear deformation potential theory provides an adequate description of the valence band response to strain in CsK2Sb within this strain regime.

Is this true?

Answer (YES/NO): YES